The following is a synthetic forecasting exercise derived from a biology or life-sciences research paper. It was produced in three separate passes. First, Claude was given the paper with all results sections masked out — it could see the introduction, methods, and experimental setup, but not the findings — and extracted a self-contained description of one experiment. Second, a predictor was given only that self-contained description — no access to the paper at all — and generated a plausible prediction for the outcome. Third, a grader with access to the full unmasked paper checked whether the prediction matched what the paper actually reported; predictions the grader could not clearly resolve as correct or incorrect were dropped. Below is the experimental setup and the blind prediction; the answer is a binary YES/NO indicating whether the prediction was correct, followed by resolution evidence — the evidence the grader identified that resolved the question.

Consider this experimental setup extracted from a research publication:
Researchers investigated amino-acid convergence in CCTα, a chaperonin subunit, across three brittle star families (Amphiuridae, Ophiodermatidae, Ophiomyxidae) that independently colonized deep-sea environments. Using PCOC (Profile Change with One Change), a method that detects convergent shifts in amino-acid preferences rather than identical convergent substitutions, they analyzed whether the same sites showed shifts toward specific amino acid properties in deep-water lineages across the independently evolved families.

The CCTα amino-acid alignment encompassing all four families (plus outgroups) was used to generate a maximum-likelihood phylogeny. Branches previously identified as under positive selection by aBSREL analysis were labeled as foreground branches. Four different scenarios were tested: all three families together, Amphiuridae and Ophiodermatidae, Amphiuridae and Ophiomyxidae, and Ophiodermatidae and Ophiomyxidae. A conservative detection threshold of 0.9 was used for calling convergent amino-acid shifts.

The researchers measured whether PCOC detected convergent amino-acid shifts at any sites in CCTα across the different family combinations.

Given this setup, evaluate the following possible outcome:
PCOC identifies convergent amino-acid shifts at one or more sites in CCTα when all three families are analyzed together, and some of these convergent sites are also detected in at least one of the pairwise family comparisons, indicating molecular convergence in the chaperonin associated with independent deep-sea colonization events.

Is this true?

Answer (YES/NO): NO